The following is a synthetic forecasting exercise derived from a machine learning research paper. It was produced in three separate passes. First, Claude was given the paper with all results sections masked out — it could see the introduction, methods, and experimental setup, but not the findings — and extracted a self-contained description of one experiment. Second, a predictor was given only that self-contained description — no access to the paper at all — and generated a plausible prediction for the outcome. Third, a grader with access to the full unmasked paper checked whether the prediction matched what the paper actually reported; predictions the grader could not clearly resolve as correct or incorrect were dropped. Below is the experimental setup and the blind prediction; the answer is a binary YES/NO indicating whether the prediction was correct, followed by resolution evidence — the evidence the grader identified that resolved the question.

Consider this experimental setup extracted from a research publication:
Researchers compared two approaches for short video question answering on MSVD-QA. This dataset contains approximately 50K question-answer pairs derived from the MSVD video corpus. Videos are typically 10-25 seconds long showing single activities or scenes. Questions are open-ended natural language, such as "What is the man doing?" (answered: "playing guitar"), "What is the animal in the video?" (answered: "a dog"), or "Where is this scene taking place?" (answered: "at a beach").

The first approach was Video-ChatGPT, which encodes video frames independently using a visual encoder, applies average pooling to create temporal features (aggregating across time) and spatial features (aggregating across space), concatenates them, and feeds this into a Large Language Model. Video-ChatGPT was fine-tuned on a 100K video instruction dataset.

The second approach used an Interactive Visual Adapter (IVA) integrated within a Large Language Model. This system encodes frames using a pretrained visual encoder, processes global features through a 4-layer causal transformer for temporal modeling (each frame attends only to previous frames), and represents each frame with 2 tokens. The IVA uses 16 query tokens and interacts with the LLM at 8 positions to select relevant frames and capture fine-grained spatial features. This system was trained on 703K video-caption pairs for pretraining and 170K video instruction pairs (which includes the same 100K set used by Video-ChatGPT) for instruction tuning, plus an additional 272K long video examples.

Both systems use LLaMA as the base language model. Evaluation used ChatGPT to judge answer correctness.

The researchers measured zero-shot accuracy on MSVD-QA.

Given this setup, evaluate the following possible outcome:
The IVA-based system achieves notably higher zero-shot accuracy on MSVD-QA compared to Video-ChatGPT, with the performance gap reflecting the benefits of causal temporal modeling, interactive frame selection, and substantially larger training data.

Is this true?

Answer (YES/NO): NO